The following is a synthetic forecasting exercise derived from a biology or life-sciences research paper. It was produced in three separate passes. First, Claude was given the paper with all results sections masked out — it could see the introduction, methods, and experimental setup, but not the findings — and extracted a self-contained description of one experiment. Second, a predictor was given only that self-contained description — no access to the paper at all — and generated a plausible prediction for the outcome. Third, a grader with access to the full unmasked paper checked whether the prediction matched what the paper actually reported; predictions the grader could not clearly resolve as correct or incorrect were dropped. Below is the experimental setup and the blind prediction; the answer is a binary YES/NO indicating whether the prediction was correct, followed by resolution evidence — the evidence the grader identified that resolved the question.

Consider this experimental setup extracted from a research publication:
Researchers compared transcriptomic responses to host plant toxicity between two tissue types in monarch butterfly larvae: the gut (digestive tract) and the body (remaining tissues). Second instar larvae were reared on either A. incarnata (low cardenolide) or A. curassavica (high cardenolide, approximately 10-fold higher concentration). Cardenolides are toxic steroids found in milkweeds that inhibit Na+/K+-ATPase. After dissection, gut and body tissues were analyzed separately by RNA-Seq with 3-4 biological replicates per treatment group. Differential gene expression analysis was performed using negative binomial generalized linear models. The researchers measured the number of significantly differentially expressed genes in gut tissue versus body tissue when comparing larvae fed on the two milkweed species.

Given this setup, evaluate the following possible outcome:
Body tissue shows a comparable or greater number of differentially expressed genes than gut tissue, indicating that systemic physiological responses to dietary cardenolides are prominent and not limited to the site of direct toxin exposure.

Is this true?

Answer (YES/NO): NO